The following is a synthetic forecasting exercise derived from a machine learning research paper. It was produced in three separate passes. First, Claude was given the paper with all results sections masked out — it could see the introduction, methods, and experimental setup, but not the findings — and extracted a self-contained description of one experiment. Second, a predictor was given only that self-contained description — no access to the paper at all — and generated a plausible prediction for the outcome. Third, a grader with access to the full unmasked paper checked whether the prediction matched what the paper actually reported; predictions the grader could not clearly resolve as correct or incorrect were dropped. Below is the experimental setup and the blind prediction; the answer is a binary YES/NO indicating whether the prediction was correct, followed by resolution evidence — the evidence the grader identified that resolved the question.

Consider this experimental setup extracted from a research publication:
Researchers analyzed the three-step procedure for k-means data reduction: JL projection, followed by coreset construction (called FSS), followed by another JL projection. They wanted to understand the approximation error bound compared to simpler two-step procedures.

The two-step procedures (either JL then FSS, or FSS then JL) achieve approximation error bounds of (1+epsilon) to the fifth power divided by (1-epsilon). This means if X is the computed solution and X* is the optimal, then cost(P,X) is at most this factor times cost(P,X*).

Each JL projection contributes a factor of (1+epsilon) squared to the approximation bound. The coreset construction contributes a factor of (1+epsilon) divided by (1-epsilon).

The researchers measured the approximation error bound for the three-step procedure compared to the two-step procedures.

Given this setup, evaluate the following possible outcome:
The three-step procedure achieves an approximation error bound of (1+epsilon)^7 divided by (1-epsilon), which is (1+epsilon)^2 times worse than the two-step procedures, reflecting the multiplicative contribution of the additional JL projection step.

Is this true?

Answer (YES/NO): NO